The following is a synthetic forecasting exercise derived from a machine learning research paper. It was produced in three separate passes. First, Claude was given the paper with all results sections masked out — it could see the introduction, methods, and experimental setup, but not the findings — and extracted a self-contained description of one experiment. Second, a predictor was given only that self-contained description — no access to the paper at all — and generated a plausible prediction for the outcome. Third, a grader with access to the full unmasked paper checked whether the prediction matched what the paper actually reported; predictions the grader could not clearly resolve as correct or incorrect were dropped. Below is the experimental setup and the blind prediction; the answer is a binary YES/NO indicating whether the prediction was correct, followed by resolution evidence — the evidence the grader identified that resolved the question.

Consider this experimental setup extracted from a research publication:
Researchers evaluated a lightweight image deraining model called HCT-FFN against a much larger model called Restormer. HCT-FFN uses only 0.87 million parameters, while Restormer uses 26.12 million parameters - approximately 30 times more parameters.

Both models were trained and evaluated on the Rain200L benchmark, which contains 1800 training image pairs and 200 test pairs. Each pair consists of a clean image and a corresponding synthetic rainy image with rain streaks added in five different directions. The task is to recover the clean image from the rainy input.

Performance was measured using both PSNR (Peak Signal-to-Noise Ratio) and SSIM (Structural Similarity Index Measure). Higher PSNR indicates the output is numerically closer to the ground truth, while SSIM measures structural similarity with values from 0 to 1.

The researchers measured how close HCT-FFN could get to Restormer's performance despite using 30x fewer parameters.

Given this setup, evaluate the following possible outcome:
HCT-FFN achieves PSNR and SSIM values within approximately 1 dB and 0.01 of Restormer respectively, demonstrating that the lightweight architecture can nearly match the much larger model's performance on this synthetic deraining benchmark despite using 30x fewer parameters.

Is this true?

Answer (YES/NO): NO